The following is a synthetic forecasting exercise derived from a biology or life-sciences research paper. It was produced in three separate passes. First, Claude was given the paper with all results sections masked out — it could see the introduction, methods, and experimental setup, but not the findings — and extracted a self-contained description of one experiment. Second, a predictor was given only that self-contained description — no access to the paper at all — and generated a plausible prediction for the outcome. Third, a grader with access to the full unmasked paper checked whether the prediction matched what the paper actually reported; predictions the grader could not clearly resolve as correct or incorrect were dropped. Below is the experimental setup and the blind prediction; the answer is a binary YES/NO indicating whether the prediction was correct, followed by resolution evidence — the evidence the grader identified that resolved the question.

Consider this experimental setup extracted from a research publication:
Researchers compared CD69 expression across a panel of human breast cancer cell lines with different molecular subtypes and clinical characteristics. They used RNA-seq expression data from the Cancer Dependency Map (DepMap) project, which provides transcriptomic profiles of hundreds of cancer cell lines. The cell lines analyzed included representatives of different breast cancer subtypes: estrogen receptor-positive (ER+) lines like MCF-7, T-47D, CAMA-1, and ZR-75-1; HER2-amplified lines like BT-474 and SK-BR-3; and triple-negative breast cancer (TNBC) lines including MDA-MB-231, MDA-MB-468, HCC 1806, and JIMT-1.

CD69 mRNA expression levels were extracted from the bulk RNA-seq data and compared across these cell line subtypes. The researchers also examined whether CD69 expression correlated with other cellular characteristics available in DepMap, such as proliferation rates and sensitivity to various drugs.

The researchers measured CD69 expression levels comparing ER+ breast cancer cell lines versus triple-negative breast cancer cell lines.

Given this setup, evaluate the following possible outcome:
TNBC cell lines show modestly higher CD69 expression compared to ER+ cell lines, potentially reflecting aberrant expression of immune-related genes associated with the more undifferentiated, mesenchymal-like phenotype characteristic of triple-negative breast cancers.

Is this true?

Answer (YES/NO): YES